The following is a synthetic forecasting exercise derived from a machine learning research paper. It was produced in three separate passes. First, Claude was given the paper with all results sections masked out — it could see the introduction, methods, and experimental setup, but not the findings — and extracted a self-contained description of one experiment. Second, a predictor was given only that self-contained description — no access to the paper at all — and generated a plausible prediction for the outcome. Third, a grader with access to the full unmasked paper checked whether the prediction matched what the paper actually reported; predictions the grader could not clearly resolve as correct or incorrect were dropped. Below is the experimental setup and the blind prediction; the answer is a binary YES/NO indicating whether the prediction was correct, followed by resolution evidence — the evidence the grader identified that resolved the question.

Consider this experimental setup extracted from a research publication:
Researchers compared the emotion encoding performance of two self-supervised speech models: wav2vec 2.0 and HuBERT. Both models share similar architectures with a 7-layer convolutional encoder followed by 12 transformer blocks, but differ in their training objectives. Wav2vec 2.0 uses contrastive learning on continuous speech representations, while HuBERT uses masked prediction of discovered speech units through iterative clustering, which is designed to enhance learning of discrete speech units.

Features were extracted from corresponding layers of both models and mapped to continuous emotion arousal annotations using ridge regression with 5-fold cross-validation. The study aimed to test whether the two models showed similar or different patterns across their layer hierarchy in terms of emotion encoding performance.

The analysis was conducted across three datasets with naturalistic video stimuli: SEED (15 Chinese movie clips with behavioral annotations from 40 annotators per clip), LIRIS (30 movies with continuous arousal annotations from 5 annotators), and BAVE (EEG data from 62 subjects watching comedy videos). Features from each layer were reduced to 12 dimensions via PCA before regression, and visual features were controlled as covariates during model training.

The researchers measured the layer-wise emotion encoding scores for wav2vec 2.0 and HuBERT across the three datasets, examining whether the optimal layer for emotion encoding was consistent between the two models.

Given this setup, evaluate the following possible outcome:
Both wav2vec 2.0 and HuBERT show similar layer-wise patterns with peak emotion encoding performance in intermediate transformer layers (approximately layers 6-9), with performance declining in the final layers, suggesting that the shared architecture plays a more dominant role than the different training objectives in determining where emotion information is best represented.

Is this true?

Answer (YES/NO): NO